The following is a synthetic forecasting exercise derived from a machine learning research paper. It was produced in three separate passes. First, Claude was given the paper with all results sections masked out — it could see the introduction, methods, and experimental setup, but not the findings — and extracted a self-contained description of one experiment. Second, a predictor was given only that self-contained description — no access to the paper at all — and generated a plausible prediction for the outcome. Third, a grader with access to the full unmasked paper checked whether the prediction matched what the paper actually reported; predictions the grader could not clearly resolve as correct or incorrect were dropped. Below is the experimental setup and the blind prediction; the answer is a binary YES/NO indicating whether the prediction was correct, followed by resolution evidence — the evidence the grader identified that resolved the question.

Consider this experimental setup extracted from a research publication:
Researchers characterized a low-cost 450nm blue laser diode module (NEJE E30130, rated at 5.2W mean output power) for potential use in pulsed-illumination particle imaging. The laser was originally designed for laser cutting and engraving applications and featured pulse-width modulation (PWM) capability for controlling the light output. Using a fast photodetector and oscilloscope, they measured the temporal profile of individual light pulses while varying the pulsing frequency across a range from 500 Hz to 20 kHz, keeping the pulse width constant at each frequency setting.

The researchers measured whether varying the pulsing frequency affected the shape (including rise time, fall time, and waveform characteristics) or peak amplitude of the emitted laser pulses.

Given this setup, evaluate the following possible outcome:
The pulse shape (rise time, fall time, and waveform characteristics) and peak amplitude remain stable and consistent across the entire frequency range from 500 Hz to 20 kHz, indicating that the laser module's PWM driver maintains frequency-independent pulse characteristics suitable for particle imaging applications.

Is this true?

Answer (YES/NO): YES